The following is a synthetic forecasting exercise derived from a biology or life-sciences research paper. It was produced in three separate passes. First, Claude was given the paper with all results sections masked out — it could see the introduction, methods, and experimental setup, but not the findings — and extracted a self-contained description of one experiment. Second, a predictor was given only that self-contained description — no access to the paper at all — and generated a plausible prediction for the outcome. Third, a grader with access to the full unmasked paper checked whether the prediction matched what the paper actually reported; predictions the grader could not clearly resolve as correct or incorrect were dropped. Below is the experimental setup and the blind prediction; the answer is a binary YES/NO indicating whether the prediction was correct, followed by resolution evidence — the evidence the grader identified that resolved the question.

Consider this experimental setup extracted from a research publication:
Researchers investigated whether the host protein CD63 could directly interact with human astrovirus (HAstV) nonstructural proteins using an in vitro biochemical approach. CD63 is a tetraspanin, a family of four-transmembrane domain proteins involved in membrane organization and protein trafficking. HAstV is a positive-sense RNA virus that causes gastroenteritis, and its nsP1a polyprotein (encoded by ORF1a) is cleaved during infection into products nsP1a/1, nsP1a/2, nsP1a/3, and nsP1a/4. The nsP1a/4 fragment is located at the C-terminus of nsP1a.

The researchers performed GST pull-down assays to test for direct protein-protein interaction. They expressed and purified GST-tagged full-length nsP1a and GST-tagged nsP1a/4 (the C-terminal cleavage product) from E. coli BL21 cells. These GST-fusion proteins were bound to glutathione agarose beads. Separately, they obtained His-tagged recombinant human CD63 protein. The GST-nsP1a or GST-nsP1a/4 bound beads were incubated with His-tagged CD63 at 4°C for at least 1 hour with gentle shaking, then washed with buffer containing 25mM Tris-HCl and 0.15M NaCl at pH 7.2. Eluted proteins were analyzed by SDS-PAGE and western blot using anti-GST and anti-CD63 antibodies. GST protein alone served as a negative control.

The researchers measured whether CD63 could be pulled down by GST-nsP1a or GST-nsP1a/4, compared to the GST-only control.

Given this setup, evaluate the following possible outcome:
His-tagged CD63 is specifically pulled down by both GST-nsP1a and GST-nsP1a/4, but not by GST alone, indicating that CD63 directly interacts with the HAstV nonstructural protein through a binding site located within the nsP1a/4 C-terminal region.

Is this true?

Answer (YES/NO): YES